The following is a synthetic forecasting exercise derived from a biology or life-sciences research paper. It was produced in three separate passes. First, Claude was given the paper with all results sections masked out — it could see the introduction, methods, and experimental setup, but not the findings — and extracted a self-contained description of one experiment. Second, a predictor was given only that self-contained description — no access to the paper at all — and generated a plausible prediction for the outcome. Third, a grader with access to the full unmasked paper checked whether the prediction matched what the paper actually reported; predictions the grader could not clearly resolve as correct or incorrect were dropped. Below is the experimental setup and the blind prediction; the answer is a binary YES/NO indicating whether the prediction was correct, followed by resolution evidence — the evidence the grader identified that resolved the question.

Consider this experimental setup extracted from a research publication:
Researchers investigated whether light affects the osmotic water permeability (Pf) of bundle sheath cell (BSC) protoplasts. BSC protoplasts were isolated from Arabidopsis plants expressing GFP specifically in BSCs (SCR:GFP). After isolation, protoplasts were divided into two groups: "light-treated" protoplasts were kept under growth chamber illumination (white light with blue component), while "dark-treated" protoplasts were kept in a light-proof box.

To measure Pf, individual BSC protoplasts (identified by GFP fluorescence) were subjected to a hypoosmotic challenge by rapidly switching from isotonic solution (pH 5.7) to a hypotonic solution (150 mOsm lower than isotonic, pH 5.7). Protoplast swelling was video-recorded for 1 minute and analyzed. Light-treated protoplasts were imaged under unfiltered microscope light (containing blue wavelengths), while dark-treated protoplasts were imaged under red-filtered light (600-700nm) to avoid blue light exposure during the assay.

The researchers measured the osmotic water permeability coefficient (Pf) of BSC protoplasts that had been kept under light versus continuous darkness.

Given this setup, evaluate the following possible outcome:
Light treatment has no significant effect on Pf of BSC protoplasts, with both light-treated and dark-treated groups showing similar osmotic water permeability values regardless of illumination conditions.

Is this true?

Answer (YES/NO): NO